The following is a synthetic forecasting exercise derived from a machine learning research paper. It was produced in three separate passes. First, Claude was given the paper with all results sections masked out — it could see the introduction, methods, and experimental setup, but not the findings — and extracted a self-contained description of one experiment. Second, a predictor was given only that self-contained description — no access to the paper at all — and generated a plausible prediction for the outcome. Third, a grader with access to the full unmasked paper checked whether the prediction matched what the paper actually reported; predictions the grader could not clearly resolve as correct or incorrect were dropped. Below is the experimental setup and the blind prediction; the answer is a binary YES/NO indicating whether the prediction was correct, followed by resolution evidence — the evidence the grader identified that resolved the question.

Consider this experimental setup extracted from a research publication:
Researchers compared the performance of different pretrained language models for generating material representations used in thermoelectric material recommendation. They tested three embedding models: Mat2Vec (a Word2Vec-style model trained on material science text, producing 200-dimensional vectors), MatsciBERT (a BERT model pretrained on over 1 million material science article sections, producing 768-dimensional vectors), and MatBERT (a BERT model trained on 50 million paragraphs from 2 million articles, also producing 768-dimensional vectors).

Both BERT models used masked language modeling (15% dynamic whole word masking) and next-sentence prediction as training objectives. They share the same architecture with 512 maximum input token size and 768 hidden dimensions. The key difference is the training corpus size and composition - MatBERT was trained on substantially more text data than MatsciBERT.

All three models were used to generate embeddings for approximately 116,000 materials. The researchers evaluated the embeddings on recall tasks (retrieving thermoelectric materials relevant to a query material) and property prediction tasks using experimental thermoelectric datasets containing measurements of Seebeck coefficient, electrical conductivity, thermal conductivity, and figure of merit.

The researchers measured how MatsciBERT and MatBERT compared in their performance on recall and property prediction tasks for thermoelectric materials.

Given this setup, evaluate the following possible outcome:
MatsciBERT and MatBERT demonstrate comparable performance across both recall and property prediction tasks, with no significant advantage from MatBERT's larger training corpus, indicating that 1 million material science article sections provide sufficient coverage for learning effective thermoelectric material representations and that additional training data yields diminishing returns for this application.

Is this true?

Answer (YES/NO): NO